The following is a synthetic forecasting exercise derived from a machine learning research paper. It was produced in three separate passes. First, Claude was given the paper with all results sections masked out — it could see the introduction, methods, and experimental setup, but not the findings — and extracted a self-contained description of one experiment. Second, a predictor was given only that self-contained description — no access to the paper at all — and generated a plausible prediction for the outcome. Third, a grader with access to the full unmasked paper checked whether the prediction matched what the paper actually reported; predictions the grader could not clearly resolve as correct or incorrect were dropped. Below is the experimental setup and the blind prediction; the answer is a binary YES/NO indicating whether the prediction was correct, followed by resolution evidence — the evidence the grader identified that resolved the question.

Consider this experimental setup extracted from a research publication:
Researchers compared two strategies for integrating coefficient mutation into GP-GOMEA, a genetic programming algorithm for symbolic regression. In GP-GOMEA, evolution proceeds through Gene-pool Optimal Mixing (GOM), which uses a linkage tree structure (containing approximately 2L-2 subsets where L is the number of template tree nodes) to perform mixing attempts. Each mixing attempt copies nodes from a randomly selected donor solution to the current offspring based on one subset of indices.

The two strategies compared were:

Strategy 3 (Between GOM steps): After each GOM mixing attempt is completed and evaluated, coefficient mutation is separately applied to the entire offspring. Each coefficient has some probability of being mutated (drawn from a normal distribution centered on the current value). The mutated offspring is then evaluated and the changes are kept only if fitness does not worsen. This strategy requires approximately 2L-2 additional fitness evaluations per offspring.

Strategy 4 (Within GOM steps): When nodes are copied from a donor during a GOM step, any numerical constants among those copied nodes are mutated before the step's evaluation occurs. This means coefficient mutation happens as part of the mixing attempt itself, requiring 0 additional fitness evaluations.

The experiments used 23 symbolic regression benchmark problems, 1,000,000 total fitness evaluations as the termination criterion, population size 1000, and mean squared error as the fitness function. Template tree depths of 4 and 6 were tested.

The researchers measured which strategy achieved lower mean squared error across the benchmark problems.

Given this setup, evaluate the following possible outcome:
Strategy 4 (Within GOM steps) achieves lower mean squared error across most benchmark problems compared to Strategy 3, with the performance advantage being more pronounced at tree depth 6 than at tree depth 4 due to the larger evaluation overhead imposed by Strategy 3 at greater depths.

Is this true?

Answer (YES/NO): NO